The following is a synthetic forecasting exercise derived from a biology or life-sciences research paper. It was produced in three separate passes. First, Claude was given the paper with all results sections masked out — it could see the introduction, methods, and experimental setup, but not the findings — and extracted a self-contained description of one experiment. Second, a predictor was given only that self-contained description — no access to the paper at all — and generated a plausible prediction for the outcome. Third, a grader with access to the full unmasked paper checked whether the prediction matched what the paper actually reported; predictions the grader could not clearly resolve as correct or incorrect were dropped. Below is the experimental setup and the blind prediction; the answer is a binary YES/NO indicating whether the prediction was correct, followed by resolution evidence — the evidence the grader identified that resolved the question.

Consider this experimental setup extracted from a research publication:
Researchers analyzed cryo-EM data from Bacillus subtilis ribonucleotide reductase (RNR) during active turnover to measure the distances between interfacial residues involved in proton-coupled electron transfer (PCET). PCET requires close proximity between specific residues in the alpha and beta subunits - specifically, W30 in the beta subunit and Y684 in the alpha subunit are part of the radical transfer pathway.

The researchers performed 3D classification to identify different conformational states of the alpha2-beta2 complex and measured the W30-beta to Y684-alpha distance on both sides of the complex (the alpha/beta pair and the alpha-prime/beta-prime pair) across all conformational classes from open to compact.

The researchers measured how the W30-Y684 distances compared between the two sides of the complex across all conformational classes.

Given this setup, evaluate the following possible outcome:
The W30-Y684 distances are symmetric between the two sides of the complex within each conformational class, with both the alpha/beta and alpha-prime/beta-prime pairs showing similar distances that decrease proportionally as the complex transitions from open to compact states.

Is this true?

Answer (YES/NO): NO